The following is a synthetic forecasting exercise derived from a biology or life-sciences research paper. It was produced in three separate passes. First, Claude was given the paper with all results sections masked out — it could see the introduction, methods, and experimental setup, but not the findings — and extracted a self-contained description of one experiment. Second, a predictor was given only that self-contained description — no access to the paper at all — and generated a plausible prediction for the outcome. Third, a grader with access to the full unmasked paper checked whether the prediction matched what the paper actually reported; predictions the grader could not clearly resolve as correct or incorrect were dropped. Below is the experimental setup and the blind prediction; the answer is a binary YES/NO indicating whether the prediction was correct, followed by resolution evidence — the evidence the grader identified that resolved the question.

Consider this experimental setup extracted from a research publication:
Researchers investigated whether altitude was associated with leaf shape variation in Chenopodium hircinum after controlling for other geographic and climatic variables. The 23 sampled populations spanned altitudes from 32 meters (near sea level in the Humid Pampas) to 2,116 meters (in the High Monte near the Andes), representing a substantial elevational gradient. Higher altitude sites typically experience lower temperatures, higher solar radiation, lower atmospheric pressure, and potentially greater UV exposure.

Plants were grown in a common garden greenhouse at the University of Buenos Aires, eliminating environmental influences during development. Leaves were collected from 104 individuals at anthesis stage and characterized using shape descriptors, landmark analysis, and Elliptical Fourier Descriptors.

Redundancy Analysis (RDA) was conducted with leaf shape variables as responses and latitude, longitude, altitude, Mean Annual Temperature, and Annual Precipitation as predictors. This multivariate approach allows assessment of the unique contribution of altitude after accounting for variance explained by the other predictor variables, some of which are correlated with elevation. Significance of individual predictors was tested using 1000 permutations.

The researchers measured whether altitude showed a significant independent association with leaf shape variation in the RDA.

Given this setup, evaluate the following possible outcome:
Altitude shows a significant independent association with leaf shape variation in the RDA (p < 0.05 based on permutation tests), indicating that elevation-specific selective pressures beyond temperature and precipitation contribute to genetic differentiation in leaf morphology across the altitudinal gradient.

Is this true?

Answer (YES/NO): YES